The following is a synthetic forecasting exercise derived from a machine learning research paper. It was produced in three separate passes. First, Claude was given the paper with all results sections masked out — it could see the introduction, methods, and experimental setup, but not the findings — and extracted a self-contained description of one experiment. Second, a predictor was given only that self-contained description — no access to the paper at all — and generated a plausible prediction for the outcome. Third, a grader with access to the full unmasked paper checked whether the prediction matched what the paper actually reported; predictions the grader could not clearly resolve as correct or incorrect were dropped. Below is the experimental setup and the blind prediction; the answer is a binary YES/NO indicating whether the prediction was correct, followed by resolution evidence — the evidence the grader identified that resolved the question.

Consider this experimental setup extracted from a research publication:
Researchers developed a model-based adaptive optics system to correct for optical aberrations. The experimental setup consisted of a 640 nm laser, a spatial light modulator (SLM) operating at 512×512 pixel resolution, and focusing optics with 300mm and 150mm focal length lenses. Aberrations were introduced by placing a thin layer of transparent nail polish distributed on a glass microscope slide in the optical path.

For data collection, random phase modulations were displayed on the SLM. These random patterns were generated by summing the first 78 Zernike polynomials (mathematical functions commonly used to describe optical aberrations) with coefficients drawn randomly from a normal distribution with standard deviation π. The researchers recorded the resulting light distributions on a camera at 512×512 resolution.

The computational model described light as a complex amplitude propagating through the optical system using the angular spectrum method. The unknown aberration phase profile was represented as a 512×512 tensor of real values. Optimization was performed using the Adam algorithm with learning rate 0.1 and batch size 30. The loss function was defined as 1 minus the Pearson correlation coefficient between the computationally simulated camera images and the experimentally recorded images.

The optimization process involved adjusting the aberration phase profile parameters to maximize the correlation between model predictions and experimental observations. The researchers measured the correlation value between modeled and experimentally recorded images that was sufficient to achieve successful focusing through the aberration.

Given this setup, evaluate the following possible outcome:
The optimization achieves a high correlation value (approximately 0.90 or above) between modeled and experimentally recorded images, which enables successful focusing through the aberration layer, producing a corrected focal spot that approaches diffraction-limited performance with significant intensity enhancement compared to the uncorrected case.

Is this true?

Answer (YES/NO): NO